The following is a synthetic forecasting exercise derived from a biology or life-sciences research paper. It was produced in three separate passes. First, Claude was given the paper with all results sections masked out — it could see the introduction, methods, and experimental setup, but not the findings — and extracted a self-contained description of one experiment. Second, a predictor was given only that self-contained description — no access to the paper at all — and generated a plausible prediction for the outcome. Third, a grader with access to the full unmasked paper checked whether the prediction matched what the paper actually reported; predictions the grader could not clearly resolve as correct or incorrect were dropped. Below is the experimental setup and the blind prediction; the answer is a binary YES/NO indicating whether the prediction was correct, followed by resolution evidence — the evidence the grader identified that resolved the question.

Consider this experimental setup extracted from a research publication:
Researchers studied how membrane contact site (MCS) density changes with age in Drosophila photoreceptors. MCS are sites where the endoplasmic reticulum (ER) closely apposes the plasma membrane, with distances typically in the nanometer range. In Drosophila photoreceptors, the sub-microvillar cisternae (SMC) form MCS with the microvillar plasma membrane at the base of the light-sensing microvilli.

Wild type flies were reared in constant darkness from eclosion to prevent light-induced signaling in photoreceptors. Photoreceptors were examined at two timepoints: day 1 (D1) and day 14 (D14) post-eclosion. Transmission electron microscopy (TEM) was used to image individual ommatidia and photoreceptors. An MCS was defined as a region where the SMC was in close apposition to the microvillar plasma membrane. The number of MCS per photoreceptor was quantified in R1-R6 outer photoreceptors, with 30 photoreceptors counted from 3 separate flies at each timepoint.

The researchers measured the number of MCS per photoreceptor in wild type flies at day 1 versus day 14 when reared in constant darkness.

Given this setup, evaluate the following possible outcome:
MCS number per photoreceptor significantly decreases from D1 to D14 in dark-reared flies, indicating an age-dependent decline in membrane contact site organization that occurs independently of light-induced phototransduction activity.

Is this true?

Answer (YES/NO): YES